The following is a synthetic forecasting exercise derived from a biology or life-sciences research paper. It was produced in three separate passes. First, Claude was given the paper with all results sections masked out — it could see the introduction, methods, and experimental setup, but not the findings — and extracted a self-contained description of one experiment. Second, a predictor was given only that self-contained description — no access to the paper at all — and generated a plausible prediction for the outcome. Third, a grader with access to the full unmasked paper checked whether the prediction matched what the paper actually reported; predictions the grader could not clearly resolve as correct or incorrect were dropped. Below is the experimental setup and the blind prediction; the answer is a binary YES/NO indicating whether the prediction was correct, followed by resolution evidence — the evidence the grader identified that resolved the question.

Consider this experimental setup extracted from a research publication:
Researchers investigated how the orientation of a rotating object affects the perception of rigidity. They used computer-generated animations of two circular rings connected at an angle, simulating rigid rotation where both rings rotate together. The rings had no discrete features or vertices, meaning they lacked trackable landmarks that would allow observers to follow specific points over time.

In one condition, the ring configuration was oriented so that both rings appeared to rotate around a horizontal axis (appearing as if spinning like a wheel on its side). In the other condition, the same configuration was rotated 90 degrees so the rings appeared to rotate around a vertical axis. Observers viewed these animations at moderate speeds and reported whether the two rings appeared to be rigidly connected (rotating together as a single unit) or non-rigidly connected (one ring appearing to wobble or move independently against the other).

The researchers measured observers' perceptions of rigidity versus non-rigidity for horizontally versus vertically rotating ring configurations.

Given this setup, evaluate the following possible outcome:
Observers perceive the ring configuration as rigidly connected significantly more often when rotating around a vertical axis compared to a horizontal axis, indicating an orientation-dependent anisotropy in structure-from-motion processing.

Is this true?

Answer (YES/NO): NO